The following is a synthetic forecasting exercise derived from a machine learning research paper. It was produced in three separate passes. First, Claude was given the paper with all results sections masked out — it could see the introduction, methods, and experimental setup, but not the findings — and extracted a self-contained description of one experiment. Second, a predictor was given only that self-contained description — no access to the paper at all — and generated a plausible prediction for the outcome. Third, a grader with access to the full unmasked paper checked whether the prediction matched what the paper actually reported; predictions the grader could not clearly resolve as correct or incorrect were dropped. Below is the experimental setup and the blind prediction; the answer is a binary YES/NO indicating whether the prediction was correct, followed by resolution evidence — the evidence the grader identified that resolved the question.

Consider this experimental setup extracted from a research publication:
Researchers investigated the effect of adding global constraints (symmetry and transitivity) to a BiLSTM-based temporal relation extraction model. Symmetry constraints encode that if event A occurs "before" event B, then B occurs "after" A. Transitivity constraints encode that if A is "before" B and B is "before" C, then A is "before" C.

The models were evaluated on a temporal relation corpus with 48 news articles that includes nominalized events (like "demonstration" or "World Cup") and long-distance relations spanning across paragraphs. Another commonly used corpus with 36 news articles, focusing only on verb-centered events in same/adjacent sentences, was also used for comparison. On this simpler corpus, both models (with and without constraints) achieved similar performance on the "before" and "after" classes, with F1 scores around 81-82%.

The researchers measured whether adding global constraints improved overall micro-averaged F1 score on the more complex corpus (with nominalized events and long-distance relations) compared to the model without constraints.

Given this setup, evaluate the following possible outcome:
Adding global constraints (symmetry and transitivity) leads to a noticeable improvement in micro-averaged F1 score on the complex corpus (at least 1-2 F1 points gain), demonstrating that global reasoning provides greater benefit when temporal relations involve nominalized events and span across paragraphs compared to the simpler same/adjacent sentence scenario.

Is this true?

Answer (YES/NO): YES